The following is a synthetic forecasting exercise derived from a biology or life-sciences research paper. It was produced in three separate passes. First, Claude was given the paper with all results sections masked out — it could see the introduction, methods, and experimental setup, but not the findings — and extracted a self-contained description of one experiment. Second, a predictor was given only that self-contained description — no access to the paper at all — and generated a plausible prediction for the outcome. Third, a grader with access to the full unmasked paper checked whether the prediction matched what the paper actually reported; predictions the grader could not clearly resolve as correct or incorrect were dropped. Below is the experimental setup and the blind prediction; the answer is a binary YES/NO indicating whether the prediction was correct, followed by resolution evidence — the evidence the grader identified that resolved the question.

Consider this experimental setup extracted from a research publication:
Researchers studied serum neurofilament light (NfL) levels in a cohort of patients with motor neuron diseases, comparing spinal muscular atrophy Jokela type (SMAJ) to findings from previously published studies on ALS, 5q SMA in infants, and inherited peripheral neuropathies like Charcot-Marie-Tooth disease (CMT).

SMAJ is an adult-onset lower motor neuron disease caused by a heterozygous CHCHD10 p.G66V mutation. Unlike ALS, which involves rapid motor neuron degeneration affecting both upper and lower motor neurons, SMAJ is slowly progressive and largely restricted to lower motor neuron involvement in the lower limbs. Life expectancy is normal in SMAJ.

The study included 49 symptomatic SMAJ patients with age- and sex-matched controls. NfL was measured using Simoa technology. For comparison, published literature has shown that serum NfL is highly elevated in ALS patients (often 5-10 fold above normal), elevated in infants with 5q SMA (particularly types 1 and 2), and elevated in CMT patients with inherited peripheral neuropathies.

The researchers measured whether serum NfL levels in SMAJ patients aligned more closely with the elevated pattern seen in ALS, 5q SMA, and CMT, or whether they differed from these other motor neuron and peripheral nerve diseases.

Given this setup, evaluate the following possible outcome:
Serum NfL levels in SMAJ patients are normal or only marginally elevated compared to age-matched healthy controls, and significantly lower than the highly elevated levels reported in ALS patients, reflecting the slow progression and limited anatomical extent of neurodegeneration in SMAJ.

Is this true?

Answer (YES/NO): YES